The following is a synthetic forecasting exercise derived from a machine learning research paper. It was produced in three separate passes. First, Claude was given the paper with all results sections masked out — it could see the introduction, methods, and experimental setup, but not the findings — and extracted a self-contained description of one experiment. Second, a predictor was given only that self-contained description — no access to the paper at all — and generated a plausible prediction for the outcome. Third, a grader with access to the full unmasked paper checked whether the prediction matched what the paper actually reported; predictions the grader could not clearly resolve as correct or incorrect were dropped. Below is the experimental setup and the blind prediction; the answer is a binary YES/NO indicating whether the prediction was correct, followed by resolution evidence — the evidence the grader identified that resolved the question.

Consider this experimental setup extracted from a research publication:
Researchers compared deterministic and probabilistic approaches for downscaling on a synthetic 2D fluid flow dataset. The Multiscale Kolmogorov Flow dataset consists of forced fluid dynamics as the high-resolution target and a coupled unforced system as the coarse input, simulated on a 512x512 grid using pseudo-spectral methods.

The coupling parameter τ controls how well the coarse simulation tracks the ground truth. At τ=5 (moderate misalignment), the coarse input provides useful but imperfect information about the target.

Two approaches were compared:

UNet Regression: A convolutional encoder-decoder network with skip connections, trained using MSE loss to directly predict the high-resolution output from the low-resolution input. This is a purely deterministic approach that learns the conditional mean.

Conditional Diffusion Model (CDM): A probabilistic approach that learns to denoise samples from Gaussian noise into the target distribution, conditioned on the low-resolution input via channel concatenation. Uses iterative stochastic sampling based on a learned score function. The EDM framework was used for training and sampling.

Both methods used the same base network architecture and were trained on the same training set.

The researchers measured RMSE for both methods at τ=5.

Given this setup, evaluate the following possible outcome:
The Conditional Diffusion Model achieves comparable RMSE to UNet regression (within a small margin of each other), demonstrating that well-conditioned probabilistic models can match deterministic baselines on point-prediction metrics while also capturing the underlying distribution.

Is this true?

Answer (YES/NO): NO